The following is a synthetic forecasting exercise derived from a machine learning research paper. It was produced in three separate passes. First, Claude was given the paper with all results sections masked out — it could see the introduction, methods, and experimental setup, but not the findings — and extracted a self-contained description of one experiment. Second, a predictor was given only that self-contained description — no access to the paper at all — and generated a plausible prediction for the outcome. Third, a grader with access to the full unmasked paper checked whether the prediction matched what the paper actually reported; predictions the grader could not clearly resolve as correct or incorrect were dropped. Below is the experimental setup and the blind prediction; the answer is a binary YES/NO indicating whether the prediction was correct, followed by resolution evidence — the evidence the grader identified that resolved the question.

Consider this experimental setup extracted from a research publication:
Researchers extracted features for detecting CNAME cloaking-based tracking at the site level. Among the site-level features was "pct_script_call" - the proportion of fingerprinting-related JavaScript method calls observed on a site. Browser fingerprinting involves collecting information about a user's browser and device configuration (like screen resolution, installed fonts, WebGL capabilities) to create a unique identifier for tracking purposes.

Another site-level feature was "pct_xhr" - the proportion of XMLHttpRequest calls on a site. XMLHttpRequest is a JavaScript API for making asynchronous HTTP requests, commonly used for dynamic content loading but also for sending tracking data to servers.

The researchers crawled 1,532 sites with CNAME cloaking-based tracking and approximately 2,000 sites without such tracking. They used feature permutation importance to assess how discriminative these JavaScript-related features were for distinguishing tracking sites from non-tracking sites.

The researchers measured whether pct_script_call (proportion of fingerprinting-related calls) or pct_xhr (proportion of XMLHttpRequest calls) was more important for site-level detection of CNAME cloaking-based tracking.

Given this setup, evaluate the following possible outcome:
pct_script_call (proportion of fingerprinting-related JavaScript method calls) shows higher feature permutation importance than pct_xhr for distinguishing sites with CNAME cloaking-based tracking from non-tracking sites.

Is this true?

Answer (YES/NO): NO